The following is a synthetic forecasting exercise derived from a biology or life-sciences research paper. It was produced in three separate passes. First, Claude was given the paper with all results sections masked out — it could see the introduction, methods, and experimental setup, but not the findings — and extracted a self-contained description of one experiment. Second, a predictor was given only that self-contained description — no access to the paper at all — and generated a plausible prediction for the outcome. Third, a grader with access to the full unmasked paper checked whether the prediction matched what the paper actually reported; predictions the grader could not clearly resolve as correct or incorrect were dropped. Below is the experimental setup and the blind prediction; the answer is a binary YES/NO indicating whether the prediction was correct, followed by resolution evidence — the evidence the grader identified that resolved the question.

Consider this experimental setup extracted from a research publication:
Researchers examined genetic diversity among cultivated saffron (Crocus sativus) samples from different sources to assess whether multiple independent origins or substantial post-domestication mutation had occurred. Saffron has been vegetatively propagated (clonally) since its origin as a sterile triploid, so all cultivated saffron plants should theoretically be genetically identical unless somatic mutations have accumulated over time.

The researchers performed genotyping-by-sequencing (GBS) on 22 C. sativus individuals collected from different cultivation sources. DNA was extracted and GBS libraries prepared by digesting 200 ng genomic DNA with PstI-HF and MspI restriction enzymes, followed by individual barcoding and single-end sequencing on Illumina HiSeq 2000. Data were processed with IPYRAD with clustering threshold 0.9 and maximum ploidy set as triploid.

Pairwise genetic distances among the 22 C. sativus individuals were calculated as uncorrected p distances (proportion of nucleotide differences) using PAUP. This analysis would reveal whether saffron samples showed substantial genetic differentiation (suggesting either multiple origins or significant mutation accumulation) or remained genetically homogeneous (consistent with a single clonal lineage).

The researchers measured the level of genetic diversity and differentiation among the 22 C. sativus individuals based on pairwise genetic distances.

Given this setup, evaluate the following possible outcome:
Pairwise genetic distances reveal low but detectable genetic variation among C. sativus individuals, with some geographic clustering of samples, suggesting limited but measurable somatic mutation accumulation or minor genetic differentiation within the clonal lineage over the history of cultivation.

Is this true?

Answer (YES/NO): NO